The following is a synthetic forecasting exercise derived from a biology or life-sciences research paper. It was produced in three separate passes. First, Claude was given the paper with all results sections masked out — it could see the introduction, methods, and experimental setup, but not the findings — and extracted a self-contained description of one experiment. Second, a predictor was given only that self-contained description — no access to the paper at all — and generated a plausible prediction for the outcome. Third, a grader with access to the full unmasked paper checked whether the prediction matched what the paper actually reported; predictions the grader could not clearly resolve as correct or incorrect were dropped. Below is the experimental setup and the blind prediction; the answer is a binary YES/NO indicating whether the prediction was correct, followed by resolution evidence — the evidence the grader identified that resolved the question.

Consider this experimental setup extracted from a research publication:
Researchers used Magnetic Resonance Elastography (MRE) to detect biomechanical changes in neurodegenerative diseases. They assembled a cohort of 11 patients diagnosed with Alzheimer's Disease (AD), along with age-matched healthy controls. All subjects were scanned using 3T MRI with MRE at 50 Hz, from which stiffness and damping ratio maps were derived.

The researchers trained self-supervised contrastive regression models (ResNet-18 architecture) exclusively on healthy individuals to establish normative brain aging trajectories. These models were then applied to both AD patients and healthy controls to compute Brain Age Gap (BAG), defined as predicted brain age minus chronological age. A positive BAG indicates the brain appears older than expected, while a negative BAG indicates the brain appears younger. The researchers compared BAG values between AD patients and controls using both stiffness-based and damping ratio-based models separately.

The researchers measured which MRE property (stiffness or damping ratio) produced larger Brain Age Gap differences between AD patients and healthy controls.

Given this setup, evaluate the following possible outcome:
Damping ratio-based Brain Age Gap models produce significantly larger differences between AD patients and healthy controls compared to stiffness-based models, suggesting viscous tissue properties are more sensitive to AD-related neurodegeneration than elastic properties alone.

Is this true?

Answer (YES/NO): NO